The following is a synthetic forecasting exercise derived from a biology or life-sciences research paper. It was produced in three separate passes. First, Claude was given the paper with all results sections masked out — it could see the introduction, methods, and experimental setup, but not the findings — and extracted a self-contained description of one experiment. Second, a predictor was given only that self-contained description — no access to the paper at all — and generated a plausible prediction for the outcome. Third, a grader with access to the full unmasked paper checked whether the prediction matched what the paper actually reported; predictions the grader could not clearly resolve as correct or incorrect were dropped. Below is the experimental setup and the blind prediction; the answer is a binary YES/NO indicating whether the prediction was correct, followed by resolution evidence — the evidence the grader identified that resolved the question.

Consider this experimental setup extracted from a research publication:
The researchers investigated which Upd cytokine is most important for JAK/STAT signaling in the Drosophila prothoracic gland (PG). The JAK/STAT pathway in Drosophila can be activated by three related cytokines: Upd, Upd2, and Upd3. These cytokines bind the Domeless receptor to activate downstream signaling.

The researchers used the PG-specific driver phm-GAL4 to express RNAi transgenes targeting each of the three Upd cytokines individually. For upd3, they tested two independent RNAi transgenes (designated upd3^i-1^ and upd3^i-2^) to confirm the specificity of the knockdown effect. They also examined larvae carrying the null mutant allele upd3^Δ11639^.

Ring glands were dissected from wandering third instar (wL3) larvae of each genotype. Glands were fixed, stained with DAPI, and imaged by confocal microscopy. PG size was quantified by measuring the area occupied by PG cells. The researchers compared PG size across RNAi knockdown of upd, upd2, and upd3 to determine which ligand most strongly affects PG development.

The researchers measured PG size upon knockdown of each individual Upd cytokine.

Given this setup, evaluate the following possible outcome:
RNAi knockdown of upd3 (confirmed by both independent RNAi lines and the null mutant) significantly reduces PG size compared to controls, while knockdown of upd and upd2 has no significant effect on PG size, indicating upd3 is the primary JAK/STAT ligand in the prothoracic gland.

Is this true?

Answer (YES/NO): NO